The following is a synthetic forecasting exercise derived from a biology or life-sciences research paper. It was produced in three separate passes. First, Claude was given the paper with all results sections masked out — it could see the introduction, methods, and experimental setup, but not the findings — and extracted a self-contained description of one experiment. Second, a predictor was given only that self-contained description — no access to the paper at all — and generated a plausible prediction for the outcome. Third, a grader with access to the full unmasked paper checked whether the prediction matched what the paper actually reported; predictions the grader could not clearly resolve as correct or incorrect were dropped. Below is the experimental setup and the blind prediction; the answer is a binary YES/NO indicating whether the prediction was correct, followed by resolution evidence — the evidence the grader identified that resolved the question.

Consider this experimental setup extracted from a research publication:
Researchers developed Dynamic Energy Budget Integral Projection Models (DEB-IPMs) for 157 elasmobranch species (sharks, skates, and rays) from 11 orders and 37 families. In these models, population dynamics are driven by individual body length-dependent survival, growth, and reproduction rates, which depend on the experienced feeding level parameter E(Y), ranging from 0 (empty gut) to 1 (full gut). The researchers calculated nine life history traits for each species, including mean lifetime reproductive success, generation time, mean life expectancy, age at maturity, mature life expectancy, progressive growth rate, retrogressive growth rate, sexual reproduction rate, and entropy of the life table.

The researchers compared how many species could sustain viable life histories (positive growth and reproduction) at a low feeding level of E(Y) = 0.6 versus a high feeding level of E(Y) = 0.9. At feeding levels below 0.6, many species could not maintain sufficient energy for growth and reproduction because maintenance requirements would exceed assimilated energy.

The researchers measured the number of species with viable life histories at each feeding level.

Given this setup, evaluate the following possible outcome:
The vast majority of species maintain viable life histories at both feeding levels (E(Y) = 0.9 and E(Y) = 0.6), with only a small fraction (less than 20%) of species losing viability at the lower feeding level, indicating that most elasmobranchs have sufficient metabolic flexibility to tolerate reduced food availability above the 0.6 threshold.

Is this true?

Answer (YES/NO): NO